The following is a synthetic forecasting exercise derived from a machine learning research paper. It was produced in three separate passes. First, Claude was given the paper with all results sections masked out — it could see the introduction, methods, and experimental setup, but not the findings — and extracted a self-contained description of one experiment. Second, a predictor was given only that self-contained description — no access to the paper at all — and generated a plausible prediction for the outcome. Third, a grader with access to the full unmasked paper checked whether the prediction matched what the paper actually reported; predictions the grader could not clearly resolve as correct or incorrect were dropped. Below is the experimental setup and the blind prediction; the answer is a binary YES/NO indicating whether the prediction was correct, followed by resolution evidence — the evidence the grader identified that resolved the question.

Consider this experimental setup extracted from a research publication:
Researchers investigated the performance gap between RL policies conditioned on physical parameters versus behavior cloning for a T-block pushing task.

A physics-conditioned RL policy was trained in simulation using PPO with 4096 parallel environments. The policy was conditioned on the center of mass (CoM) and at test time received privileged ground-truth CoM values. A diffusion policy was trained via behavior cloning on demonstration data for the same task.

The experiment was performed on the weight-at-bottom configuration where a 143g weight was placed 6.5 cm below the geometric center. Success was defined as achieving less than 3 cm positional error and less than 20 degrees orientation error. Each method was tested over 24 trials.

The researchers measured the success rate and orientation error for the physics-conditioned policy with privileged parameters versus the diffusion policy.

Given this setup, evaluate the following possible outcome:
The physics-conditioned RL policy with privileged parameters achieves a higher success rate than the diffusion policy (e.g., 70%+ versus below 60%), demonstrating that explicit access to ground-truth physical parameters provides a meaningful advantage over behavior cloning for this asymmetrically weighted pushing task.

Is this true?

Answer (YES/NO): YES